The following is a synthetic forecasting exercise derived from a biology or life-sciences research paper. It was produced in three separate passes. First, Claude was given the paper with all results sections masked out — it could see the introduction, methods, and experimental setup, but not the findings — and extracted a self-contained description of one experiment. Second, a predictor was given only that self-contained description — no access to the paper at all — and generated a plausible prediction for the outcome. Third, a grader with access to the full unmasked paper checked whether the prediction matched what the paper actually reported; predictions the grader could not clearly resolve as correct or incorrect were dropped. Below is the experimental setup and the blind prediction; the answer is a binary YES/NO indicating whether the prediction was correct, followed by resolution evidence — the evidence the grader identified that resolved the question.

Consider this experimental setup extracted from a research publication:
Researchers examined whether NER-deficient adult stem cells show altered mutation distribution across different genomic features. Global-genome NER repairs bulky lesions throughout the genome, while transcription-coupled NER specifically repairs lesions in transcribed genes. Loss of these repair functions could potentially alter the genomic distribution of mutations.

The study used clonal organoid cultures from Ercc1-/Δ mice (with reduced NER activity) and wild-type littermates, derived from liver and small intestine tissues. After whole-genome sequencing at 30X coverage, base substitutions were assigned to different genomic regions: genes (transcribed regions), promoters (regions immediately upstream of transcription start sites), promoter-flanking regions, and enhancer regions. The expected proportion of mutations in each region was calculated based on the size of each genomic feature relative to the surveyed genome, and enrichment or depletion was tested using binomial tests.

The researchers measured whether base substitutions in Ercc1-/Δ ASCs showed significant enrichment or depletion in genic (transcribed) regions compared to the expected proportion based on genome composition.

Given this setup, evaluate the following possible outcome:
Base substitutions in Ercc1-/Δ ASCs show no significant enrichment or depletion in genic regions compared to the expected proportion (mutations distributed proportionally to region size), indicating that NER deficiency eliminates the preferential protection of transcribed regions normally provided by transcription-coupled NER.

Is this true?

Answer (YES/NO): NO